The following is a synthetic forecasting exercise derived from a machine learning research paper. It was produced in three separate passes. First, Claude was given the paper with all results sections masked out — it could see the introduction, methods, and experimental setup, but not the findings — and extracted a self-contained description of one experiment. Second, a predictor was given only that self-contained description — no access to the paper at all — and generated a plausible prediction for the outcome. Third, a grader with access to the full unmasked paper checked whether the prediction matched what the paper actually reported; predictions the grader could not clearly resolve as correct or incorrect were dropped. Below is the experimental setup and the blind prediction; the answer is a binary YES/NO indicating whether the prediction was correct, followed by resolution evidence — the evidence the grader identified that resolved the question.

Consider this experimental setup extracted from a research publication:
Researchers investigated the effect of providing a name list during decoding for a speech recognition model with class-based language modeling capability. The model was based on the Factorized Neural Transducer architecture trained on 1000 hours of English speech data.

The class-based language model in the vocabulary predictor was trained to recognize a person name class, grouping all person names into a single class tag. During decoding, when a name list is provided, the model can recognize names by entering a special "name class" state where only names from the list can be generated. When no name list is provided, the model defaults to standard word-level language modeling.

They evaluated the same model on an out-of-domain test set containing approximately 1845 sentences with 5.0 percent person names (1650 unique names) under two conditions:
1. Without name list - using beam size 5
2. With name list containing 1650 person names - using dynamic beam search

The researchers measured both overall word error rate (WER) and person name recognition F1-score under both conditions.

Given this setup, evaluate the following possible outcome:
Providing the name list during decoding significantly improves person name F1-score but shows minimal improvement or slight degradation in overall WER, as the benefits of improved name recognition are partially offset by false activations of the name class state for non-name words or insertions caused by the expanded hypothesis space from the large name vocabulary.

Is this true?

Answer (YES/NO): NO